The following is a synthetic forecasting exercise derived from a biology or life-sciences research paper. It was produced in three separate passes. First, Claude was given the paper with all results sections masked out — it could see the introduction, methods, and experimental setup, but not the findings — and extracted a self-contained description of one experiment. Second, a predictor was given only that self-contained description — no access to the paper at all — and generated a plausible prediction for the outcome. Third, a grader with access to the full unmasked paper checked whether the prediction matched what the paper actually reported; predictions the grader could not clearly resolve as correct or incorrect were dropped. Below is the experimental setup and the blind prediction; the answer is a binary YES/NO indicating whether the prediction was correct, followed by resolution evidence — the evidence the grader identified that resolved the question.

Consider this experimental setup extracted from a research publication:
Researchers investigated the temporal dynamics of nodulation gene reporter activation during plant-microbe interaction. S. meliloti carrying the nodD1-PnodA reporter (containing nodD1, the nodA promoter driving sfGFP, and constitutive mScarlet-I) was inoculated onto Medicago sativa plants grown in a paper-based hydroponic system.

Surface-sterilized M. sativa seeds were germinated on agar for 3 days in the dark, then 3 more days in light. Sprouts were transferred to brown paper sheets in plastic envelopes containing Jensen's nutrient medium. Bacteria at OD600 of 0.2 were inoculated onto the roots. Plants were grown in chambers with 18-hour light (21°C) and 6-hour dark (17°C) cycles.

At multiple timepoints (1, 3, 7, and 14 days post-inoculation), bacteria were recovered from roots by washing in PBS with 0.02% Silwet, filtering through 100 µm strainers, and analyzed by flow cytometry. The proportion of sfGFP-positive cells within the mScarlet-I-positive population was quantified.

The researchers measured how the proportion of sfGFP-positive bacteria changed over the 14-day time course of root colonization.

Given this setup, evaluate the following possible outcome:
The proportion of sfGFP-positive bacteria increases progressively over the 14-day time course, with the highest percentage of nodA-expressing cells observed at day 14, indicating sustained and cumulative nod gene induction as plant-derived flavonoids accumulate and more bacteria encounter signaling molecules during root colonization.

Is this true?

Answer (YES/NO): NO